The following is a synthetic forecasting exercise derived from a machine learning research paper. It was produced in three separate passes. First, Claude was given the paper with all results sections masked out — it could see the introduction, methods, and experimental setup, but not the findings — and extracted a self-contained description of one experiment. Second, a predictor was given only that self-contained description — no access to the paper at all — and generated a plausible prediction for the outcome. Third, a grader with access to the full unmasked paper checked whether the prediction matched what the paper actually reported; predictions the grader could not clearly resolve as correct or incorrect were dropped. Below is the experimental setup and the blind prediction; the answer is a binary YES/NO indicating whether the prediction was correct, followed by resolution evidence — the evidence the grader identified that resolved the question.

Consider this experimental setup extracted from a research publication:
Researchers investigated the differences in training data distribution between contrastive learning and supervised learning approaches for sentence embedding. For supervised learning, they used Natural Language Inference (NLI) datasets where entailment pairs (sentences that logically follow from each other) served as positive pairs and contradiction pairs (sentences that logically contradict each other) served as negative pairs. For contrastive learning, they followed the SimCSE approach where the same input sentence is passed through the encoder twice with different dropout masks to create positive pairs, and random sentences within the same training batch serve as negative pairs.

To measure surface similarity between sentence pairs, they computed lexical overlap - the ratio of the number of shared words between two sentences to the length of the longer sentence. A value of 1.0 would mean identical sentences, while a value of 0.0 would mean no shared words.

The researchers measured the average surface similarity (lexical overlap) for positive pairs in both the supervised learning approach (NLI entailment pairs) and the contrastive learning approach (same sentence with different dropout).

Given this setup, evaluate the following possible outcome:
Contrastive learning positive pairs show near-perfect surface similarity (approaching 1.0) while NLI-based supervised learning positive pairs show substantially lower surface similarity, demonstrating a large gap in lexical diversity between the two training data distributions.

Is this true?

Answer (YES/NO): YES